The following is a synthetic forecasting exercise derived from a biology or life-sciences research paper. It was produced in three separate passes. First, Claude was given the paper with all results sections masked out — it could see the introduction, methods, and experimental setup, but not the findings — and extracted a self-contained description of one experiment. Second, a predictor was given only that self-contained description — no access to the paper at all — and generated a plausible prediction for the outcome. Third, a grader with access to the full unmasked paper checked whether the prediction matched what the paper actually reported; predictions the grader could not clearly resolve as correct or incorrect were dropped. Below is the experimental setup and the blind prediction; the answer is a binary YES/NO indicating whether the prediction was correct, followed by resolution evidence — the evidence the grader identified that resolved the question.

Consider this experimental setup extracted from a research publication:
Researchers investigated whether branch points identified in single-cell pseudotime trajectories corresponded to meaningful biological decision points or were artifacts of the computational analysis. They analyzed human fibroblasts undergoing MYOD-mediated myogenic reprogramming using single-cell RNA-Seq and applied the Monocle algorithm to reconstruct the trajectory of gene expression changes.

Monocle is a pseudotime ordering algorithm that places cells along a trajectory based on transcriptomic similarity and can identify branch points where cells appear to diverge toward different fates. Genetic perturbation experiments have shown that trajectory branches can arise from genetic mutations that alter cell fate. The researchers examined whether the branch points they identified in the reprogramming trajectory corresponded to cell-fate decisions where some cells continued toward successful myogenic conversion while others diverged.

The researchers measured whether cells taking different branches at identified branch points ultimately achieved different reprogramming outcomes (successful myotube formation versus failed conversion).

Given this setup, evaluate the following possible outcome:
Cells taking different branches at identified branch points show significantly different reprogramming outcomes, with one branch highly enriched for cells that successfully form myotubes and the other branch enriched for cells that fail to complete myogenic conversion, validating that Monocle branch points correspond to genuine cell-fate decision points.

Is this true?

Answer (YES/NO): YES